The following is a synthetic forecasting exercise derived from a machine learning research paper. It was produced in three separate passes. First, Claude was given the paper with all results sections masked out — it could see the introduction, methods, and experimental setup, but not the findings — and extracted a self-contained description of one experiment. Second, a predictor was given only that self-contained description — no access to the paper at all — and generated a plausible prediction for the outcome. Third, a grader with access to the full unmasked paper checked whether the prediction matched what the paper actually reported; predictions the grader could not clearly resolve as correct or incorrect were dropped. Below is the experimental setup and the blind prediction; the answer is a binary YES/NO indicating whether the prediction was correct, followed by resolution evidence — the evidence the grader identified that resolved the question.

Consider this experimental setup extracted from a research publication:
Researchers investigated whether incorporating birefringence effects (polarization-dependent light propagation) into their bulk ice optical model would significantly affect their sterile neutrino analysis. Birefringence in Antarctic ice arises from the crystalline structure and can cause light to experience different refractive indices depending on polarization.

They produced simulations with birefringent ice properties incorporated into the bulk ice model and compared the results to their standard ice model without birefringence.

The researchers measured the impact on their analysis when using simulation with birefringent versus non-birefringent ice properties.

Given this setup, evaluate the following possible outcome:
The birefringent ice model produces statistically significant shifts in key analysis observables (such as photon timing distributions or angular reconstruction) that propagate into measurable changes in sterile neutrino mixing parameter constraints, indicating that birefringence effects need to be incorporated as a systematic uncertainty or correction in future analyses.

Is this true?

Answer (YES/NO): NO